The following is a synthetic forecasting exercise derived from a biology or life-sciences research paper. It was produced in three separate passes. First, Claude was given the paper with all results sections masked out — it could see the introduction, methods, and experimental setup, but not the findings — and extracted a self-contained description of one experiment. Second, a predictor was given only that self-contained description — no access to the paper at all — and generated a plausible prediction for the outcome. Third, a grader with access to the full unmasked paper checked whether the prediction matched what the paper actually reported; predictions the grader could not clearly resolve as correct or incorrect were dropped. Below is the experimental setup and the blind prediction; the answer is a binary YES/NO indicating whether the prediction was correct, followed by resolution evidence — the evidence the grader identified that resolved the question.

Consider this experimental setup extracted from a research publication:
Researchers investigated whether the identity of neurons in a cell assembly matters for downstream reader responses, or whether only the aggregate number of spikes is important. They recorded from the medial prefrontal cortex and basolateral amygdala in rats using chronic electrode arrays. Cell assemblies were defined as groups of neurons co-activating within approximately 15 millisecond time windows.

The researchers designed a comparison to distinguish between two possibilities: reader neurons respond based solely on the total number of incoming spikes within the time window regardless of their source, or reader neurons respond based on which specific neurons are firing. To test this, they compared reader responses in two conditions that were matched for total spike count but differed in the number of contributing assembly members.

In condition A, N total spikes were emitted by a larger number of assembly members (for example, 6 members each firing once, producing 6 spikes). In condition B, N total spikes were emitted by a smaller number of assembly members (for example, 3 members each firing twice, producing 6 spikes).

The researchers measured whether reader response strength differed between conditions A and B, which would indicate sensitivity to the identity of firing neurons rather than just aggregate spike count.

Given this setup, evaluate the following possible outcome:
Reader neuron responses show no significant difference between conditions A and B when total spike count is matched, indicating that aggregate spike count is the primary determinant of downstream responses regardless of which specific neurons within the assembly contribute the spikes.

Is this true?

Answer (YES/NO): NO